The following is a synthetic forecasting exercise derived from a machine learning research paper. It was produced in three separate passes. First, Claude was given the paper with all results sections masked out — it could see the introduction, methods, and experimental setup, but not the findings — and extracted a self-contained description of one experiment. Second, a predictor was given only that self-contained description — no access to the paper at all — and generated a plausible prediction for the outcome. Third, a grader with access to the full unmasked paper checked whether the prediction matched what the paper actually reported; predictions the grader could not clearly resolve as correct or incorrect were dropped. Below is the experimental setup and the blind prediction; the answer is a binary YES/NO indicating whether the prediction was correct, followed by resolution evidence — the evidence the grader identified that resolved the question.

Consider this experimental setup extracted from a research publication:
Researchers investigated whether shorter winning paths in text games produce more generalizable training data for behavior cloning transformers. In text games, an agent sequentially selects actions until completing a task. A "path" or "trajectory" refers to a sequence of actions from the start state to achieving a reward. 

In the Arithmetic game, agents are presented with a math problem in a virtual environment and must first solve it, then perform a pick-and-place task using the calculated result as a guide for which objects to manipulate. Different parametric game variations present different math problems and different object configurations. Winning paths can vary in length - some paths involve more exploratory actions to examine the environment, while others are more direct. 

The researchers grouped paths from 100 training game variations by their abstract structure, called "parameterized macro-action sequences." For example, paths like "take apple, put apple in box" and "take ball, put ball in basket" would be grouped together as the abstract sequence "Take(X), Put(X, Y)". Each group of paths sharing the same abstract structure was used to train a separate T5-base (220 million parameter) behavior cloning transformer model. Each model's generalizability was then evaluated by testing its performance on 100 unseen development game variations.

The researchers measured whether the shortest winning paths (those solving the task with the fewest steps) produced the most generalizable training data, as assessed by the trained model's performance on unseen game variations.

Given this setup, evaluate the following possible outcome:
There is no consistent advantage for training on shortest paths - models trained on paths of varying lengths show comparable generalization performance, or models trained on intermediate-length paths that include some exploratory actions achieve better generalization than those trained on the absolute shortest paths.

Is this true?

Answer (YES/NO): YES